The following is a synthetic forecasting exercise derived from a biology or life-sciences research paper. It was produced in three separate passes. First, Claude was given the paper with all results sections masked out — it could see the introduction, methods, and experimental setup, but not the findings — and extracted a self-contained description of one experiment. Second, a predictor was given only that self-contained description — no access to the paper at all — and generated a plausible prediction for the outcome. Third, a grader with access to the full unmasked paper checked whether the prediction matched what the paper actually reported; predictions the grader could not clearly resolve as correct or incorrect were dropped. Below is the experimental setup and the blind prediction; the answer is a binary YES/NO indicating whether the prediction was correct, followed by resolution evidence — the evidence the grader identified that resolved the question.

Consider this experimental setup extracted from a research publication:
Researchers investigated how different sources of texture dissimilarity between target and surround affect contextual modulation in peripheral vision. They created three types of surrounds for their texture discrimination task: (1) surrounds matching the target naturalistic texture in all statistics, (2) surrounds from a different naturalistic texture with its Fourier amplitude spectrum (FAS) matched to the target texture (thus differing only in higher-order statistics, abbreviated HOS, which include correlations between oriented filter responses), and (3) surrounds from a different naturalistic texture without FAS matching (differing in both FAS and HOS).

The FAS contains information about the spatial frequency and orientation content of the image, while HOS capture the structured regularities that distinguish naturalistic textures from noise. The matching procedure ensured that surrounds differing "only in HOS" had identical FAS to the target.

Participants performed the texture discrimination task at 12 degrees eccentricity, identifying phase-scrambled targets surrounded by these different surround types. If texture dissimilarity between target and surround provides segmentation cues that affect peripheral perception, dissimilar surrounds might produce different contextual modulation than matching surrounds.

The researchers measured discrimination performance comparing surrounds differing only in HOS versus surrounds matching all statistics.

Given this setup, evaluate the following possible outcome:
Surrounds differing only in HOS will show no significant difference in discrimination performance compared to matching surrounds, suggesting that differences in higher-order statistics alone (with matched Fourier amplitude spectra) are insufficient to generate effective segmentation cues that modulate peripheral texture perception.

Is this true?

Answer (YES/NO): YES